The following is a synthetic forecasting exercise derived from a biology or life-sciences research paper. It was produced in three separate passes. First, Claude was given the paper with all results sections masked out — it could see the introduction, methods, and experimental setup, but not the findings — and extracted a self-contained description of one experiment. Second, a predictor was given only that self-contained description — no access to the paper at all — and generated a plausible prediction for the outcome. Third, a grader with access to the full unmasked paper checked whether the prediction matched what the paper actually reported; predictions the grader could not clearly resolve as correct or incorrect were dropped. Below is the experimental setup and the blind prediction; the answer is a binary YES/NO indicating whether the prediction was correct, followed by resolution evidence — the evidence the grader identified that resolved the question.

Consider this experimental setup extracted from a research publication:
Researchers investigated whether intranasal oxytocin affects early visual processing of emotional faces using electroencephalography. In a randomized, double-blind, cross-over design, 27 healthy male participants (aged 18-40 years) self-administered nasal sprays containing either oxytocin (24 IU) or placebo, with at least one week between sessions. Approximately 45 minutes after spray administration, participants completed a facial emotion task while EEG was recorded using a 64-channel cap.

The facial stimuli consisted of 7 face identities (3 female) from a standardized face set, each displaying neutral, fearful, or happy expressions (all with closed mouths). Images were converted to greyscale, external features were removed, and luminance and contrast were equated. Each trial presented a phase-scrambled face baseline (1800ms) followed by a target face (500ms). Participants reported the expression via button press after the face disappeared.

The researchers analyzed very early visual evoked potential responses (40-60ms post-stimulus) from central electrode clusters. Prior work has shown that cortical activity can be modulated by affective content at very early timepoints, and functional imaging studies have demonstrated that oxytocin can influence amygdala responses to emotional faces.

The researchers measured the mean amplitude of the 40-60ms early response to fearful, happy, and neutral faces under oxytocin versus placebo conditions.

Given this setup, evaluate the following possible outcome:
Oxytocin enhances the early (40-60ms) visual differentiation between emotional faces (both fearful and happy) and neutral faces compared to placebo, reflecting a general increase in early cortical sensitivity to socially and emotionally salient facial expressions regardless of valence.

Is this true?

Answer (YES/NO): NO